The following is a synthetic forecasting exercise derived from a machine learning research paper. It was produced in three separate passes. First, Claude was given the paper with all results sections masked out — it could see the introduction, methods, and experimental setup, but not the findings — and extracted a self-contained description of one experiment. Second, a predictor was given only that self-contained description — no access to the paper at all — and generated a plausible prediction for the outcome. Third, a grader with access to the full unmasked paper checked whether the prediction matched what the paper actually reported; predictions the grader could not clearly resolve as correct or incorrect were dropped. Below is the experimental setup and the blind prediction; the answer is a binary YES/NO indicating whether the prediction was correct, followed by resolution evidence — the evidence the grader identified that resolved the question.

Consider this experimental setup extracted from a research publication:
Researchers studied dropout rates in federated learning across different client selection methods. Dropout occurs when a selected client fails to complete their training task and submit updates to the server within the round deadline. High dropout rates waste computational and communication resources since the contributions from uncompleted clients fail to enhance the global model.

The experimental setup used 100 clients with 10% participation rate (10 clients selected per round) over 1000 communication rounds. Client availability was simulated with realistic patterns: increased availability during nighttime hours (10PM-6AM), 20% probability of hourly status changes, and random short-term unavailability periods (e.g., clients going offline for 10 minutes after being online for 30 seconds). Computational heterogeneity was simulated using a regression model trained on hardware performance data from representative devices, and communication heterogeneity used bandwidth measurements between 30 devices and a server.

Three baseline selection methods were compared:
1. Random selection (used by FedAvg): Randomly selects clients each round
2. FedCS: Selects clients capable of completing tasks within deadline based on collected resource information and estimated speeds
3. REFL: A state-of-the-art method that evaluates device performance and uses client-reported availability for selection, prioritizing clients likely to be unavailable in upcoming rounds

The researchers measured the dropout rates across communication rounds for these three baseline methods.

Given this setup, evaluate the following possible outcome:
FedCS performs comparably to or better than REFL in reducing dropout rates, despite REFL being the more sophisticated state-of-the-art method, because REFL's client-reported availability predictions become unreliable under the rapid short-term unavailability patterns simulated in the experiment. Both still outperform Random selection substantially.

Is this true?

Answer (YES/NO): NO